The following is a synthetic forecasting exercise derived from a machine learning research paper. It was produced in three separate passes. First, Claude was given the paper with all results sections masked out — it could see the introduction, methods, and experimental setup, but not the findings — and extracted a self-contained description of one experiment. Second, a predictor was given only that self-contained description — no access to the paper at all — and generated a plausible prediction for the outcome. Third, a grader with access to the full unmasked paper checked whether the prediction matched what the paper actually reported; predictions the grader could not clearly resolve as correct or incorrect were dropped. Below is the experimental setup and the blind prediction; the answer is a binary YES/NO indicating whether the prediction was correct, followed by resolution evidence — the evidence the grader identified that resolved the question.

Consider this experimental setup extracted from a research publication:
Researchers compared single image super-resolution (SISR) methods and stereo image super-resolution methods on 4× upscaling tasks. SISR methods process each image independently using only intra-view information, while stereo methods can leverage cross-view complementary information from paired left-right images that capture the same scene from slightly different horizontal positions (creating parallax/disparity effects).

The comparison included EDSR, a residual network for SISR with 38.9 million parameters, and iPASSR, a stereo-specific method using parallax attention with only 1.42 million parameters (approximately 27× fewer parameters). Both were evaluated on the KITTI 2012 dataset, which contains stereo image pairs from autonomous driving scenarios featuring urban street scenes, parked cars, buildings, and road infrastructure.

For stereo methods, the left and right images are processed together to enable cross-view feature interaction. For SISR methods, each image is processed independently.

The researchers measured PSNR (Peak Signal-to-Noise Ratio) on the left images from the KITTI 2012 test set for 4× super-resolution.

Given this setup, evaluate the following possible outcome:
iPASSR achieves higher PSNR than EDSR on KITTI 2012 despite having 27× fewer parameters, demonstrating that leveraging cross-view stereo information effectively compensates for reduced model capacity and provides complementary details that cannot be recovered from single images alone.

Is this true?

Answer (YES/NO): YES